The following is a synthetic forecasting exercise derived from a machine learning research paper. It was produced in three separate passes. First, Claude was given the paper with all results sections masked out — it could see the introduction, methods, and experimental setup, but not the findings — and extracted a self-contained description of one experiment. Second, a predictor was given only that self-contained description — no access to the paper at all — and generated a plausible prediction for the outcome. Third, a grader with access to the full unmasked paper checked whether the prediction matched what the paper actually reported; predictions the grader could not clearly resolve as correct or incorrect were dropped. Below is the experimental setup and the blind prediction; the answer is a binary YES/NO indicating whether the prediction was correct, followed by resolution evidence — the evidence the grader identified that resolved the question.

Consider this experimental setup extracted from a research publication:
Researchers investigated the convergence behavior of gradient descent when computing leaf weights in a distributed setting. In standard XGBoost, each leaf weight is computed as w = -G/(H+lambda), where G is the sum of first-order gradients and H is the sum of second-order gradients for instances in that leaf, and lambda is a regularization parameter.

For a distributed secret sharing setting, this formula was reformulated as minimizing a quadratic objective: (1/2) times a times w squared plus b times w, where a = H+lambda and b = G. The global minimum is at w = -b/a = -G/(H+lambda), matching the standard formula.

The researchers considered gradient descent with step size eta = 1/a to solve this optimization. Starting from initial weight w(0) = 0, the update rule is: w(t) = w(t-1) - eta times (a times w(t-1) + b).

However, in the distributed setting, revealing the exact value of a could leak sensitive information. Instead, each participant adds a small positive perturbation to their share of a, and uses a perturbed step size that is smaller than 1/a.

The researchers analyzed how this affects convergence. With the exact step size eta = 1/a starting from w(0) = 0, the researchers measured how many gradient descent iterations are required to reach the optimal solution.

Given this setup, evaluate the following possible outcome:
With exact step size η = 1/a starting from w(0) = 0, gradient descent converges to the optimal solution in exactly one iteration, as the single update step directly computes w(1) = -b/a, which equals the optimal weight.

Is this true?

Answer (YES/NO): YES